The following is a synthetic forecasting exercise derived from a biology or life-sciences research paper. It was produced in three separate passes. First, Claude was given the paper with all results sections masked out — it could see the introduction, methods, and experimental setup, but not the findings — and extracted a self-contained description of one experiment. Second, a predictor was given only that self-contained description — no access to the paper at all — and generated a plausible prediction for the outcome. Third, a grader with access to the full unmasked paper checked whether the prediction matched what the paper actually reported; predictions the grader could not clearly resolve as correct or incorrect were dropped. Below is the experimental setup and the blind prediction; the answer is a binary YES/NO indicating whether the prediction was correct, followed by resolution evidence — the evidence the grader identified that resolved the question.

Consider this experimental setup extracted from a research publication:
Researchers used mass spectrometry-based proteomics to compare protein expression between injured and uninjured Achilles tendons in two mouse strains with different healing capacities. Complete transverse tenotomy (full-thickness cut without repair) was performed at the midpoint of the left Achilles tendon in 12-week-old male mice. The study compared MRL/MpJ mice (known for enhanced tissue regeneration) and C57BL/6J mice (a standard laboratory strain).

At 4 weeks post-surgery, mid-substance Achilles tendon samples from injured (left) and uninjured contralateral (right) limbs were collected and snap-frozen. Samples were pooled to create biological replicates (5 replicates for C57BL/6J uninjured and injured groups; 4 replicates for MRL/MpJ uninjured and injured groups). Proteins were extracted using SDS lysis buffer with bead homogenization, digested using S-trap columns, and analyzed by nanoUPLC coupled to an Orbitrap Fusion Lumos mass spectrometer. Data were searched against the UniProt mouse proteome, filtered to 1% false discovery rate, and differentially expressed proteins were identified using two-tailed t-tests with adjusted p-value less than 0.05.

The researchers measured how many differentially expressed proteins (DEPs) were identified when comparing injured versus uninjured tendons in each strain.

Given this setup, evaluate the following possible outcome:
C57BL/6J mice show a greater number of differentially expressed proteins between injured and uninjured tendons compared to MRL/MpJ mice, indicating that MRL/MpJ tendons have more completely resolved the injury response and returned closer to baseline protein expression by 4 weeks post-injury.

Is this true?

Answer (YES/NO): YES